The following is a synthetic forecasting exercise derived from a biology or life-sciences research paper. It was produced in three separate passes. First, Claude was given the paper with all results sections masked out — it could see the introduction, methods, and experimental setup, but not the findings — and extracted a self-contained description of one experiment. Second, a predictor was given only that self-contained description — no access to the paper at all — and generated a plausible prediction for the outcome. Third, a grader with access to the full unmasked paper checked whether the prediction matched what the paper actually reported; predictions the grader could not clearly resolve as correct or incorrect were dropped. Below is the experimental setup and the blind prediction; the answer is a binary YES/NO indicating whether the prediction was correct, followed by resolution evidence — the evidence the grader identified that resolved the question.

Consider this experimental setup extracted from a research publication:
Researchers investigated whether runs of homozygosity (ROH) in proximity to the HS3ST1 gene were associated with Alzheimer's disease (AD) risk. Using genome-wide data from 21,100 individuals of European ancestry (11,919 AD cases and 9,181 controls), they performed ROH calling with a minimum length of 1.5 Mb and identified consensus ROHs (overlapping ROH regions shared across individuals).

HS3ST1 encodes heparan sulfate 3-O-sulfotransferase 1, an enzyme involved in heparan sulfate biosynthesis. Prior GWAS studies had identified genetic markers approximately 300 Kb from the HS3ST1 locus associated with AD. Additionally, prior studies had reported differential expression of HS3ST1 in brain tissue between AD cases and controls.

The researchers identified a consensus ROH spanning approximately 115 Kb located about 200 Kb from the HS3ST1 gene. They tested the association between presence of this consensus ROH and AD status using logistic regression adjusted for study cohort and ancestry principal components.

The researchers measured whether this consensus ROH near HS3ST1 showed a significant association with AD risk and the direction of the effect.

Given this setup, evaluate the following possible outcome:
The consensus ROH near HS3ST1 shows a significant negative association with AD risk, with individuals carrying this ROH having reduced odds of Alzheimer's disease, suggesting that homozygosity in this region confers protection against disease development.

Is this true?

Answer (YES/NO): NO